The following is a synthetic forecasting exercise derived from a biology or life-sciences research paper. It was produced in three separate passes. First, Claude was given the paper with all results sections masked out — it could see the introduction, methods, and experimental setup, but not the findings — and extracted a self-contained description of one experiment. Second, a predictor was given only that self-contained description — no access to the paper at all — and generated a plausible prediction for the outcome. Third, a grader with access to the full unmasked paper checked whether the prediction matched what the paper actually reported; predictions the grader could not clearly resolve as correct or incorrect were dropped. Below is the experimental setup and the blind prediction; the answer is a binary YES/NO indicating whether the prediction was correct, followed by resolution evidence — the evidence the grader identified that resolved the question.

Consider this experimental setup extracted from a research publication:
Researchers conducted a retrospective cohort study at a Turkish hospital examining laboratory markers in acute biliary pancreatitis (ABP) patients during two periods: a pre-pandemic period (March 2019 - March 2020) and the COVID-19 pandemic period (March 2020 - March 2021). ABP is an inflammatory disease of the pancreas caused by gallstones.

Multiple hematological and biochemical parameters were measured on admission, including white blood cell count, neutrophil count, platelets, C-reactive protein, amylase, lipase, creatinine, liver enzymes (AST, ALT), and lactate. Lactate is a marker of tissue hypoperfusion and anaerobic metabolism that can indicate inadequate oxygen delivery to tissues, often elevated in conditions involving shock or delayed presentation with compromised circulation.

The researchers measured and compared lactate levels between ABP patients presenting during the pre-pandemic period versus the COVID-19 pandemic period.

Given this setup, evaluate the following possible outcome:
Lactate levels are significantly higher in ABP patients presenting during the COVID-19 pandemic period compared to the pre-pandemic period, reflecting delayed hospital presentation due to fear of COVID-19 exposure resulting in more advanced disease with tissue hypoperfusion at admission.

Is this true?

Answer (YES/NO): YES